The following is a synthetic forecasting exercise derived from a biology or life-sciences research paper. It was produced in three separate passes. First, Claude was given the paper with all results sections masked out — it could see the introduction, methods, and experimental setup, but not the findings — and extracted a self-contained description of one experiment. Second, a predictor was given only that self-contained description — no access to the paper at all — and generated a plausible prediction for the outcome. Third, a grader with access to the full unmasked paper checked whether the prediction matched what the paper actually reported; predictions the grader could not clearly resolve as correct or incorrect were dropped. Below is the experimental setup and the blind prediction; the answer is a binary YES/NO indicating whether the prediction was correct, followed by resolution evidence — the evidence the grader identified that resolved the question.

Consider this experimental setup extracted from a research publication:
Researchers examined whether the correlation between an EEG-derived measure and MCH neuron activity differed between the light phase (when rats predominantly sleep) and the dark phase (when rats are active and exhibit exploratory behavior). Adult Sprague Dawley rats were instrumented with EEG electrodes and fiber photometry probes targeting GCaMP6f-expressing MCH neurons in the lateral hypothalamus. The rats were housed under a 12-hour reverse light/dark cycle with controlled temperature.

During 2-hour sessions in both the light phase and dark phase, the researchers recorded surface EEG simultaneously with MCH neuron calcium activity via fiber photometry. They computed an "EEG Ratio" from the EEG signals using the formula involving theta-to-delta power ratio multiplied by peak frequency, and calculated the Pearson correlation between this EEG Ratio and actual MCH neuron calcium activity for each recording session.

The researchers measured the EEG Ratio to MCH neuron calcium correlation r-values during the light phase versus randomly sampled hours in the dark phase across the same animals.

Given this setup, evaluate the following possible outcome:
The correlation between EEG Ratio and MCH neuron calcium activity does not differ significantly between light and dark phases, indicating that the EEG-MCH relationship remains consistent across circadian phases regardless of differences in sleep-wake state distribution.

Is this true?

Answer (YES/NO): NO